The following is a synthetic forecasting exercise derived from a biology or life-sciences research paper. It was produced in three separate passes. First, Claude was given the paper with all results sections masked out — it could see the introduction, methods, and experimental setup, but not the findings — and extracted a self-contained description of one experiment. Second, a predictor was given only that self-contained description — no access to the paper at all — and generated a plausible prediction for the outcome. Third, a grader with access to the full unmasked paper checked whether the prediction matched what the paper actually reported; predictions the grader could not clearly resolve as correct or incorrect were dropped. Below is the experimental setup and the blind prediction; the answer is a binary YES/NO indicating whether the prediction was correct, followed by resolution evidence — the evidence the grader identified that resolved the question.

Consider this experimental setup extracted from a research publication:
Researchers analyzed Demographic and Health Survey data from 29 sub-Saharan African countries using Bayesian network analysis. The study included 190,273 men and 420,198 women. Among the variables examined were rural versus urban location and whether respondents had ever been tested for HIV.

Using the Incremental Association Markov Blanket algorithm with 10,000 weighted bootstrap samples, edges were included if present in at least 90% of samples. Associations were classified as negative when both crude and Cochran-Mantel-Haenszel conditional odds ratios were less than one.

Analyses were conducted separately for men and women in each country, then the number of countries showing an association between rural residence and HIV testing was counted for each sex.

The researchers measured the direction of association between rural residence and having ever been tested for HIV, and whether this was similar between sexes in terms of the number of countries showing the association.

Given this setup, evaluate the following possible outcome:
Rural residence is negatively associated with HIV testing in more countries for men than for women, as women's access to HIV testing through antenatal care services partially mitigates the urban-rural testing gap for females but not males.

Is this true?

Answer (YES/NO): NO